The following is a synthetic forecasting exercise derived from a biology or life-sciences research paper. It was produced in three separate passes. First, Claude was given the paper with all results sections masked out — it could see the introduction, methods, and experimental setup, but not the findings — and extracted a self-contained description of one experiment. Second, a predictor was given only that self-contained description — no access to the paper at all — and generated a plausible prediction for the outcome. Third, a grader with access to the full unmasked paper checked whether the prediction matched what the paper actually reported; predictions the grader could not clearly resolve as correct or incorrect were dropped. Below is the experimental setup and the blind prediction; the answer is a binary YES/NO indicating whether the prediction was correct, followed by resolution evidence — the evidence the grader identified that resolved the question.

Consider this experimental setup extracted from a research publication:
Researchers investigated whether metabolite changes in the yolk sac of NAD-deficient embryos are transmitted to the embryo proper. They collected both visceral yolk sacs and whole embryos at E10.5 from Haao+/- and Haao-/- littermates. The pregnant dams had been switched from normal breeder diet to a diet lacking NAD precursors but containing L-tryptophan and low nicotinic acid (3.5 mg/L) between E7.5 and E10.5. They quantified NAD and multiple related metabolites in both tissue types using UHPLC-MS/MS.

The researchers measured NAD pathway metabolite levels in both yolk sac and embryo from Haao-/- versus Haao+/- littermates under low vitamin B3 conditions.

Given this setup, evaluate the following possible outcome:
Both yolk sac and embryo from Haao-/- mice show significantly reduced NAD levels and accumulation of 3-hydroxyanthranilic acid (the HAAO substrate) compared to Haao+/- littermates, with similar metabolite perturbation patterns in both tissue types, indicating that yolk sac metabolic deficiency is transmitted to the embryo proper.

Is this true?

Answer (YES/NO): YES